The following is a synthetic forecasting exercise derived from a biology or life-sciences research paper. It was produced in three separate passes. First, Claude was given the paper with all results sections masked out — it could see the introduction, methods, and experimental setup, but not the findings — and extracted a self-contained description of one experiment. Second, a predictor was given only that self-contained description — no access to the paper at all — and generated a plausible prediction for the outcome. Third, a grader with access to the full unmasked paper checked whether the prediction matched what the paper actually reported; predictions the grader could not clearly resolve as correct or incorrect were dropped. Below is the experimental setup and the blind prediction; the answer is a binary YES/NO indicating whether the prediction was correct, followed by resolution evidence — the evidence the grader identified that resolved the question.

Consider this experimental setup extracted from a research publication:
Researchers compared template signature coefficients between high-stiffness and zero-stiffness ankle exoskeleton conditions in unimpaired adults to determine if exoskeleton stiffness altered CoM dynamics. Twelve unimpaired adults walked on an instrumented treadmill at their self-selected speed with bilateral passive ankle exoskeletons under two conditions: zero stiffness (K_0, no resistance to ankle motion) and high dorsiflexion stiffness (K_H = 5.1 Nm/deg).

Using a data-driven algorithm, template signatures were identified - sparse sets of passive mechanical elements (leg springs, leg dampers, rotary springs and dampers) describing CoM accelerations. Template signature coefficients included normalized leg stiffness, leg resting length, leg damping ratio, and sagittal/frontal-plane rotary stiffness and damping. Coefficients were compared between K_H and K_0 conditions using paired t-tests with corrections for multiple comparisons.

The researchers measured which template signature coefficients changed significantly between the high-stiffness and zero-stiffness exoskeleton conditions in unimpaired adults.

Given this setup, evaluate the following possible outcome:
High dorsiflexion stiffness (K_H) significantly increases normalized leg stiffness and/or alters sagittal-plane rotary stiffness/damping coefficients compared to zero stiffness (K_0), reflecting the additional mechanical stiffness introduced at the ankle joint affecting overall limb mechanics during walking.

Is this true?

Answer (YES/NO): NO